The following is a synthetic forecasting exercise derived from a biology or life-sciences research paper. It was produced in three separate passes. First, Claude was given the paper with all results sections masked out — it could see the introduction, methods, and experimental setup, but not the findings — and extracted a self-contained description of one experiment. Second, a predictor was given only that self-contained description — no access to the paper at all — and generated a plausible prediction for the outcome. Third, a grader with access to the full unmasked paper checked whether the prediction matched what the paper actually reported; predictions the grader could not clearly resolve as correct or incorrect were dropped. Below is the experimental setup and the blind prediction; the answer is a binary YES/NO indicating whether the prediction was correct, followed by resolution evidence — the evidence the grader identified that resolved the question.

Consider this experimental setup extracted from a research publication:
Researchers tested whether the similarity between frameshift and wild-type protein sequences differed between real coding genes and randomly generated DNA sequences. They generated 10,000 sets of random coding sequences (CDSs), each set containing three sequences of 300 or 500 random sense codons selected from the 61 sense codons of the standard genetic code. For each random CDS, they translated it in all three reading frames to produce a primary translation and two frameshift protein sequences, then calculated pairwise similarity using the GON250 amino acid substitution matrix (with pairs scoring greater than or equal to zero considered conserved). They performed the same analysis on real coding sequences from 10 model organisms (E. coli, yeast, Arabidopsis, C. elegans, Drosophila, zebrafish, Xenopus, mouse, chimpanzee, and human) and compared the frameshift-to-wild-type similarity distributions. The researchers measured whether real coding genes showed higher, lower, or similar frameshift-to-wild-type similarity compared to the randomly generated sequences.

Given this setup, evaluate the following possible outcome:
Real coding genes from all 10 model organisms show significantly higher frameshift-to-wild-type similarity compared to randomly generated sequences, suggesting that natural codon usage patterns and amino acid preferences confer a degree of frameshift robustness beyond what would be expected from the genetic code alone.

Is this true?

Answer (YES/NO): YES